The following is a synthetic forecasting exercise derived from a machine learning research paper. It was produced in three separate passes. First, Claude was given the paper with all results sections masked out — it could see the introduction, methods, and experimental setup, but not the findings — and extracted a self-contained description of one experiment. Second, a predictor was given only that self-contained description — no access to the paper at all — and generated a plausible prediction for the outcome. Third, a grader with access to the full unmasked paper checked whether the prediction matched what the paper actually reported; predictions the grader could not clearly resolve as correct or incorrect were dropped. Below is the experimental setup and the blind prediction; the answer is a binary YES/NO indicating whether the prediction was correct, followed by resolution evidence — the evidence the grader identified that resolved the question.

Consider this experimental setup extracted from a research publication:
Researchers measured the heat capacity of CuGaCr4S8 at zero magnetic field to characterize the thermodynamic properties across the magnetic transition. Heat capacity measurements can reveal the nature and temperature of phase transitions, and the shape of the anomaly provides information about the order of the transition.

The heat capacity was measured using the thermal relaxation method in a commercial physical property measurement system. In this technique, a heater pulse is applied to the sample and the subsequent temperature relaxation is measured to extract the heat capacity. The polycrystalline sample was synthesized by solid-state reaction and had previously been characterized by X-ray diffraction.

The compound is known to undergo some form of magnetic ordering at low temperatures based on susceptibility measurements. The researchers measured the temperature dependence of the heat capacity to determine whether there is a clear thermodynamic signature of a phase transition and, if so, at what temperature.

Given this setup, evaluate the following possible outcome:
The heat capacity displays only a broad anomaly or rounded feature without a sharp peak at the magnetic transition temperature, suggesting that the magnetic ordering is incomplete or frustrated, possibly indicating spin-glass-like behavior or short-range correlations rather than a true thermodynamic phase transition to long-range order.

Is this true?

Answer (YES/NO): NO